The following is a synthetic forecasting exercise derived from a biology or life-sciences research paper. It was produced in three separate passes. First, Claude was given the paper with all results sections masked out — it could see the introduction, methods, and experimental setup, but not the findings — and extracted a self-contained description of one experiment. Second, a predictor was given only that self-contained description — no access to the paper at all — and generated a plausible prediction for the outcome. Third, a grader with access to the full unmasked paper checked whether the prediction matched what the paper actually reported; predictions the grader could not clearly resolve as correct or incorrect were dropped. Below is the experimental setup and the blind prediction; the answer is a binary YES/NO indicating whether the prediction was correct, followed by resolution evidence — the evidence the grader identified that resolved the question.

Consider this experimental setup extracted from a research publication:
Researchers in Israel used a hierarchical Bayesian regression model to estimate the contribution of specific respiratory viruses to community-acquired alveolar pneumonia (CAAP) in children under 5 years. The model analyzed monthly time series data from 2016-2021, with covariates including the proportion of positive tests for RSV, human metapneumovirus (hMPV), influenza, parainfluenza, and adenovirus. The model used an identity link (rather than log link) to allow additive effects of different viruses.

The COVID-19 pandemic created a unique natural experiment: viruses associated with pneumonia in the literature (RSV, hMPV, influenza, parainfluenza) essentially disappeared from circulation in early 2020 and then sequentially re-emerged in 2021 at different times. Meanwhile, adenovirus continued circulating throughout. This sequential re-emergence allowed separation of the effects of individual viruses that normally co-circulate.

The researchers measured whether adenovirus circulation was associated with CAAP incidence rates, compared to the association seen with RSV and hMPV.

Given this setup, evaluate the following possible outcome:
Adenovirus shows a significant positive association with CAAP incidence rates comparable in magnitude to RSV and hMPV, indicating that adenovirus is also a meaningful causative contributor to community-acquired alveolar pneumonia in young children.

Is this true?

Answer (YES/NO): NO